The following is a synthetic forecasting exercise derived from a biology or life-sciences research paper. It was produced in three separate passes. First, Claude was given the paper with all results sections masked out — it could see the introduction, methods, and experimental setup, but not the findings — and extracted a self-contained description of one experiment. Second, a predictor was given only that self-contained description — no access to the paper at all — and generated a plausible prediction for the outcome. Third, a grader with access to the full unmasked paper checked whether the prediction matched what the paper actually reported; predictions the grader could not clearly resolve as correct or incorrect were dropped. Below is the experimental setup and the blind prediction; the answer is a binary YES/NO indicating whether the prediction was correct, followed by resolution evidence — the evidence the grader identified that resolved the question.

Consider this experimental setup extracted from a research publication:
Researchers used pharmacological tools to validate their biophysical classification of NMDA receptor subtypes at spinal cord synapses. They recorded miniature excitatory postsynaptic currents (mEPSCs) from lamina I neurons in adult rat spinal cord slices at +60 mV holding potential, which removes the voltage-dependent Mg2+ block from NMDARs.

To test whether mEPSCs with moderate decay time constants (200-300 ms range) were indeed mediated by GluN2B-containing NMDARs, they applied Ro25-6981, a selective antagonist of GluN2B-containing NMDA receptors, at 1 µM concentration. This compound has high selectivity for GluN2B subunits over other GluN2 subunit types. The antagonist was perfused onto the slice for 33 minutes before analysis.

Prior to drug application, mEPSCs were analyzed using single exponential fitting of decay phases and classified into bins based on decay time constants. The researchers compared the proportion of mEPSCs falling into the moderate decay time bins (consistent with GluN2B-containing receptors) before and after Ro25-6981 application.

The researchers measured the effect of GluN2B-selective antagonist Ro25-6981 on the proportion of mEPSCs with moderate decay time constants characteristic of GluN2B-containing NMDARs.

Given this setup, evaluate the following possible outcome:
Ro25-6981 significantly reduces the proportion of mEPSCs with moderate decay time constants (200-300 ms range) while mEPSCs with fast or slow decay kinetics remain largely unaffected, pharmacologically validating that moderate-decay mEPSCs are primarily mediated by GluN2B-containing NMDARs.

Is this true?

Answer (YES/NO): NO